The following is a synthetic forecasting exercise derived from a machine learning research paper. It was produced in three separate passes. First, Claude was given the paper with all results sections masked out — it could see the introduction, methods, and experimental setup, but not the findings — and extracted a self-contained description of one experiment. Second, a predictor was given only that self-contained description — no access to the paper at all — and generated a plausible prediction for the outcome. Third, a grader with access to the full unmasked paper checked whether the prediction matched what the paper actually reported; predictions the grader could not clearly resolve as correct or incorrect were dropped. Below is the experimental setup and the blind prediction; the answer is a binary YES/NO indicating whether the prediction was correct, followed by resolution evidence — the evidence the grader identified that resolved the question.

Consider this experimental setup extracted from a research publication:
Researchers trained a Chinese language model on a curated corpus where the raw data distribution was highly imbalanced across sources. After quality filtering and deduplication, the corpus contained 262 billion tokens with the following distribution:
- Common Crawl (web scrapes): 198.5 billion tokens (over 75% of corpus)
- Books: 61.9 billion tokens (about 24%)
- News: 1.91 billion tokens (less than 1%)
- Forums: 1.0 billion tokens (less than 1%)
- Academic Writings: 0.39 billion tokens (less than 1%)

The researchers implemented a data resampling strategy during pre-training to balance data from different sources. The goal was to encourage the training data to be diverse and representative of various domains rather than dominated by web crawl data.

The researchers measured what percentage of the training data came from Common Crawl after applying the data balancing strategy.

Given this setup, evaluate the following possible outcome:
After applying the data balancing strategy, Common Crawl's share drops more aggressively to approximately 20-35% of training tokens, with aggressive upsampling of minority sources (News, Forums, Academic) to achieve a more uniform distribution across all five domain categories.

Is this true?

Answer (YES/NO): NO